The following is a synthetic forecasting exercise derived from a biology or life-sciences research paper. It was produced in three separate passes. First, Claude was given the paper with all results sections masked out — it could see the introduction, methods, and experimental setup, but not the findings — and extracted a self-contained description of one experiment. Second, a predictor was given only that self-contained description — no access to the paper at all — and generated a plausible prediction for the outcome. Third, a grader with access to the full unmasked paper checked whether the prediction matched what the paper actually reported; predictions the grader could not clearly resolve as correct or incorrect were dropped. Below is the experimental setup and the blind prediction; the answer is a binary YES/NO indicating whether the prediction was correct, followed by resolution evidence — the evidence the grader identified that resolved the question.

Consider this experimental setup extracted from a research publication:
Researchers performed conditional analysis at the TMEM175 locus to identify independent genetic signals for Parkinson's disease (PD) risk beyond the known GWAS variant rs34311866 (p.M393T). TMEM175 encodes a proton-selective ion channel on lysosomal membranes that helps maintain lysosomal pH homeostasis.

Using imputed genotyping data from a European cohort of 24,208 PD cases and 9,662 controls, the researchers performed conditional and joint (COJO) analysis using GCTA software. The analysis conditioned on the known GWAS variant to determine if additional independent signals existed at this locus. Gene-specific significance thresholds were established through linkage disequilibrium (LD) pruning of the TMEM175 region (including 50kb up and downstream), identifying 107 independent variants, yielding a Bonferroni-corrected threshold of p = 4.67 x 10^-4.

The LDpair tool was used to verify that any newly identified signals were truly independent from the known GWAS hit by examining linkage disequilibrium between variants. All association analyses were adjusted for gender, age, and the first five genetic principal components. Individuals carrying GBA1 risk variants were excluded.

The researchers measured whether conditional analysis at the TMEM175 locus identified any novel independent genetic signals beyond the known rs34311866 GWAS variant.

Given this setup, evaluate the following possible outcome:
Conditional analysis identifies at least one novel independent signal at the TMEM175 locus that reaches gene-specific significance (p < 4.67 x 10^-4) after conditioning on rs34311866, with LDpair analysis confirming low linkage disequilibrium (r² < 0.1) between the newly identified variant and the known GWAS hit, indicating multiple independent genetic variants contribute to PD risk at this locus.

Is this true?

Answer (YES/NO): NO